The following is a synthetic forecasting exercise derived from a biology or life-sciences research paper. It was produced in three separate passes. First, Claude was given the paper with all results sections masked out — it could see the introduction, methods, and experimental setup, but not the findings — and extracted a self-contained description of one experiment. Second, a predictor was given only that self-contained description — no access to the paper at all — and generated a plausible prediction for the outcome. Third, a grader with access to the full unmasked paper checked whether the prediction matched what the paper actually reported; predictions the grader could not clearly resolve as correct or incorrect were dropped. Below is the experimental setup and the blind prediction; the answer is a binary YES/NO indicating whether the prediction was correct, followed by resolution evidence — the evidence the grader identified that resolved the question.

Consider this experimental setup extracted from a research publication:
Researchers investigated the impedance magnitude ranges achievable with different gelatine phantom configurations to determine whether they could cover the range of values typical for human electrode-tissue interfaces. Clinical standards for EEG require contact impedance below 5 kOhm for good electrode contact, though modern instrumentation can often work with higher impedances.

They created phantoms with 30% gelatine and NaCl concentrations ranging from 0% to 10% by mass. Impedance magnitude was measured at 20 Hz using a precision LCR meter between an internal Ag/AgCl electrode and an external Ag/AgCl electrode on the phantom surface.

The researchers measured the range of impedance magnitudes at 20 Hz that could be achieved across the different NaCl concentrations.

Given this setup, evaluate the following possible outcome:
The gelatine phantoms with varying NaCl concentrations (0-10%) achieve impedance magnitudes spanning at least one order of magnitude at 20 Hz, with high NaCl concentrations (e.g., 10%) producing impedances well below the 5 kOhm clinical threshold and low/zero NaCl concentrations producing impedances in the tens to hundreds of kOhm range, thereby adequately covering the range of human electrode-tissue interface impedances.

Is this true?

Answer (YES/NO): NO